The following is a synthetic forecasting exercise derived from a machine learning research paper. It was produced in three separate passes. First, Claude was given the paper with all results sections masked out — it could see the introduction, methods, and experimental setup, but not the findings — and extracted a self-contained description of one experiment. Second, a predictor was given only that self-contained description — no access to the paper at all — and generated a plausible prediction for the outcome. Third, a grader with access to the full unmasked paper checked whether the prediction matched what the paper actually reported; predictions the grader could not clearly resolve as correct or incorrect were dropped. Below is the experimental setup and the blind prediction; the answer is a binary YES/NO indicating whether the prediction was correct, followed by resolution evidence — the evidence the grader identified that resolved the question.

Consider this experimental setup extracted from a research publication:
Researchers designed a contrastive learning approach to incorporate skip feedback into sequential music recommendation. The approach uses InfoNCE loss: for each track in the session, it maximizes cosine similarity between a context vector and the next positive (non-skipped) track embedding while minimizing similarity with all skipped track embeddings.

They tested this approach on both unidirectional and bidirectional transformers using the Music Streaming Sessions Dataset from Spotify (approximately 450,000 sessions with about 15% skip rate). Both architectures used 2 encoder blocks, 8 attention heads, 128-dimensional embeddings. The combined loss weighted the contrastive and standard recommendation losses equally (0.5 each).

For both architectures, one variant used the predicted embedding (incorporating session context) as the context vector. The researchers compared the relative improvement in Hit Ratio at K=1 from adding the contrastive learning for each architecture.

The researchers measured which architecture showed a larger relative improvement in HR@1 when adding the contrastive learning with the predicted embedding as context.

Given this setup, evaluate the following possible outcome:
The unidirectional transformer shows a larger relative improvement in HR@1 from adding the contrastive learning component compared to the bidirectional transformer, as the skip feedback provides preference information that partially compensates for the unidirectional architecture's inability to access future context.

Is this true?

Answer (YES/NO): YES